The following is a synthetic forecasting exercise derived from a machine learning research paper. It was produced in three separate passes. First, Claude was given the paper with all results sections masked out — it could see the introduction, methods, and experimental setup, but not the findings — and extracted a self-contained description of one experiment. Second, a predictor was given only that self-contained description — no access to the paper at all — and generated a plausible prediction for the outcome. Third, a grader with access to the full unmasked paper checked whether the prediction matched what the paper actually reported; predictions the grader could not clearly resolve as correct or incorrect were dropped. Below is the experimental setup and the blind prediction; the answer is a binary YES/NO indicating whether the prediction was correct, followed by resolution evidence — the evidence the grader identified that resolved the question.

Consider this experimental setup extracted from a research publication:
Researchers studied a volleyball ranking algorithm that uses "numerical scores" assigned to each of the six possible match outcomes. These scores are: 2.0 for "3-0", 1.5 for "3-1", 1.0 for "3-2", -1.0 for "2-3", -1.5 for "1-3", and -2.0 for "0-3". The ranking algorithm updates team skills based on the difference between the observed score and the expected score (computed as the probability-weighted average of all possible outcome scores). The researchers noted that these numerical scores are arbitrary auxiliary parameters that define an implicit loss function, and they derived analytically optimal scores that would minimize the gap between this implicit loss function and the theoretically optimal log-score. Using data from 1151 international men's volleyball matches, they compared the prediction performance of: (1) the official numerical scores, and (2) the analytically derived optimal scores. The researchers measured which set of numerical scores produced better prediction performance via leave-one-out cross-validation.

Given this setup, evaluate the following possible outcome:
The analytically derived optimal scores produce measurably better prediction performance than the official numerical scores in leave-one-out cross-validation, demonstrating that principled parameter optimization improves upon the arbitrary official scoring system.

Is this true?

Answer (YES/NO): YES